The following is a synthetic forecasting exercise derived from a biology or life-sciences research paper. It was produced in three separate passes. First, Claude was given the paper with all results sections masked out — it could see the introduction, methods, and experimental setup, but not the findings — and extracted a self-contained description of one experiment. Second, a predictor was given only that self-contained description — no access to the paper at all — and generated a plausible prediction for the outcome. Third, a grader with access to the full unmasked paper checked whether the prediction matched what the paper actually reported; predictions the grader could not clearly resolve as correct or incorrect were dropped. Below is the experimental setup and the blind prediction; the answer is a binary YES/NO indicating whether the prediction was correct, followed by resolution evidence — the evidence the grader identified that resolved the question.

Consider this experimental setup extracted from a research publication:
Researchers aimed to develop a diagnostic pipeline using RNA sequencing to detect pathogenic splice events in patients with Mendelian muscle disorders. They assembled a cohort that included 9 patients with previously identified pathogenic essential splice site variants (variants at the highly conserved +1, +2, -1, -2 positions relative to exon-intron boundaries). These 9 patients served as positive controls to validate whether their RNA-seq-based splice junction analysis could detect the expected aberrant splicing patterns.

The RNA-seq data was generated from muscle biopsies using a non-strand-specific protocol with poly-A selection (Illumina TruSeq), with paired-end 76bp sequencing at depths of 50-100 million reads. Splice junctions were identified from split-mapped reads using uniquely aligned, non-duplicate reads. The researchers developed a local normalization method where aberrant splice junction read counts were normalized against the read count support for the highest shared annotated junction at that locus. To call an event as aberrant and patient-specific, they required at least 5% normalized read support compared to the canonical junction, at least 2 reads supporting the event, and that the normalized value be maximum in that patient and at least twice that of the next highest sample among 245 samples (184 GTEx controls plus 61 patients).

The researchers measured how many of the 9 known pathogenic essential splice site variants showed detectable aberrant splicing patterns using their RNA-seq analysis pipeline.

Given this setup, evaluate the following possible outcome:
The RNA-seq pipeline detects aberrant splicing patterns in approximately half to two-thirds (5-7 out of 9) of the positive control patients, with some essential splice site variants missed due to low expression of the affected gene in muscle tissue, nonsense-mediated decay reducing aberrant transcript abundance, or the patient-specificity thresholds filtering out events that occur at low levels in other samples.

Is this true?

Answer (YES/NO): NO